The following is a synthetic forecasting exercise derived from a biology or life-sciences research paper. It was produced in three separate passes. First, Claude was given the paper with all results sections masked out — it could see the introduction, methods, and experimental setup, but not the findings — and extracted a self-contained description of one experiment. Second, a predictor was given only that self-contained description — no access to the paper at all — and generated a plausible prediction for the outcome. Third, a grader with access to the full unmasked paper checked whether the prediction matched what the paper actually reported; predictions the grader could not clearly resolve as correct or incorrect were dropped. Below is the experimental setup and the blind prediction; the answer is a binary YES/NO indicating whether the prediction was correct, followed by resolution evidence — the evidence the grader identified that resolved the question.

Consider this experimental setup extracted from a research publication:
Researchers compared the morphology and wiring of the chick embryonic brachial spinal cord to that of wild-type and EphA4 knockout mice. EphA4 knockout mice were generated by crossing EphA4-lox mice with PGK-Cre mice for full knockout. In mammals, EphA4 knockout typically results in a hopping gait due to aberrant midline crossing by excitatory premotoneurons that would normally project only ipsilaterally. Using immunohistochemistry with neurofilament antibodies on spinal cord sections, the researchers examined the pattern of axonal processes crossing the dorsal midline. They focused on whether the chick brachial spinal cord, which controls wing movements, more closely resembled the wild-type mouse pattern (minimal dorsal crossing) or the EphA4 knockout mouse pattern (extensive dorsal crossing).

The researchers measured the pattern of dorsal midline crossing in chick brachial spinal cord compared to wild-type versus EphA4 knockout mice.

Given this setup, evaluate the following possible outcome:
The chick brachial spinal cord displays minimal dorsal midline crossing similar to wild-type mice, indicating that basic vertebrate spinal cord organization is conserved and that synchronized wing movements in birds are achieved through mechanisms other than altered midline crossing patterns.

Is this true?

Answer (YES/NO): NO